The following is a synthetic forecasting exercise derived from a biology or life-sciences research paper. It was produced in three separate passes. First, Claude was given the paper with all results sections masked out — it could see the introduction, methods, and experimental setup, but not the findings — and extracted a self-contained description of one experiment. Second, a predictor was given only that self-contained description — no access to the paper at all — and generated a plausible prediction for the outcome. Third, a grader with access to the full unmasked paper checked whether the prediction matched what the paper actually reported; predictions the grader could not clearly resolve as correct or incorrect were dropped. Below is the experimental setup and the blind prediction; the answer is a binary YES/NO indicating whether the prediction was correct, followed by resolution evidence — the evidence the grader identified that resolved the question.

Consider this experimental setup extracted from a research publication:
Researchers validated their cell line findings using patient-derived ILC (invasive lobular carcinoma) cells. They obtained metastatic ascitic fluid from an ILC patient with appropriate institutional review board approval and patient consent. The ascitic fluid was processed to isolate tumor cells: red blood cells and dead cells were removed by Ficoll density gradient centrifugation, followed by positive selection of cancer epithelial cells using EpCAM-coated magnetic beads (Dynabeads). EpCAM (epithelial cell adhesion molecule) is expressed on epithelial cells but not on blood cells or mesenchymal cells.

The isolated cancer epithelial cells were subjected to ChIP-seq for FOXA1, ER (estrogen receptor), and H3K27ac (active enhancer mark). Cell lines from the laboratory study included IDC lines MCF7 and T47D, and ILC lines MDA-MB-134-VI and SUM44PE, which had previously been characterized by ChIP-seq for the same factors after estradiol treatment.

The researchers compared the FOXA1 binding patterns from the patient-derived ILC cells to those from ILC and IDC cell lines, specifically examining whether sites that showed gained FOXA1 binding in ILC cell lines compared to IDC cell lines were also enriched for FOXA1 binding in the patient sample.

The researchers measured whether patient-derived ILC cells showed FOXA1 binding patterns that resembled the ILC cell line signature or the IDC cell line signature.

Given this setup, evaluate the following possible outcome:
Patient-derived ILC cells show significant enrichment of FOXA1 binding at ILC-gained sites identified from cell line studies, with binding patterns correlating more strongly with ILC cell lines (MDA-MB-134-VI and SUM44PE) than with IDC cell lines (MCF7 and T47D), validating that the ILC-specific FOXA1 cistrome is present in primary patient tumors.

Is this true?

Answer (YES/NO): YES